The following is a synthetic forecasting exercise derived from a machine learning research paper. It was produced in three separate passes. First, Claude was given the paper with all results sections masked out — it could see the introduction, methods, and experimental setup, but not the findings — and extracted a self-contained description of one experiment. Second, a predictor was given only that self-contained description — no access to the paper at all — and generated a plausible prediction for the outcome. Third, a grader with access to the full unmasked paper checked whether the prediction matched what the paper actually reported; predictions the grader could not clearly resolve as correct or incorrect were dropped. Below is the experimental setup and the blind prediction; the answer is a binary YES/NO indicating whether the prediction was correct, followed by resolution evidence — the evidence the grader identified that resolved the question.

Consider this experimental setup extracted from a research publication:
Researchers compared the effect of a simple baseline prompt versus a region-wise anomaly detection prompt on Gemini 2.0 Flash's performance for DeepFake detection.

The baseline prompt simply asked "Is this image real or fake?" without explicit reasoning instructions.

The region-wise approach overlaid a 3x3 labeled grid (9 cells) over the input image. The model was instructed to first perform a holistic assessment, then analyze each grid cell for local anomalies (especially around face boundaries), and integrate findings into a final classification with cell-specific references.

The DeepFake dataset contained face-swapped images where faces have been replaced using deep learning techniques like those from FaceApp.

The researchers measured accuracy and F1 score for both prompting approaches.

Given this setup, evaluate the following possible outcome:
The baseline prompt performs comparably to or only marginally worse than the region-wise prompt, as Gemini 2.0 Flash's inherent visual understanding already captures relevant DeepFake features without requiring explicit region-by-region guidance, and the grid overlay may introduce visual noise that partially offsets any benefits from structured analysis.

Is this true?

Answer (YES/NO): NO